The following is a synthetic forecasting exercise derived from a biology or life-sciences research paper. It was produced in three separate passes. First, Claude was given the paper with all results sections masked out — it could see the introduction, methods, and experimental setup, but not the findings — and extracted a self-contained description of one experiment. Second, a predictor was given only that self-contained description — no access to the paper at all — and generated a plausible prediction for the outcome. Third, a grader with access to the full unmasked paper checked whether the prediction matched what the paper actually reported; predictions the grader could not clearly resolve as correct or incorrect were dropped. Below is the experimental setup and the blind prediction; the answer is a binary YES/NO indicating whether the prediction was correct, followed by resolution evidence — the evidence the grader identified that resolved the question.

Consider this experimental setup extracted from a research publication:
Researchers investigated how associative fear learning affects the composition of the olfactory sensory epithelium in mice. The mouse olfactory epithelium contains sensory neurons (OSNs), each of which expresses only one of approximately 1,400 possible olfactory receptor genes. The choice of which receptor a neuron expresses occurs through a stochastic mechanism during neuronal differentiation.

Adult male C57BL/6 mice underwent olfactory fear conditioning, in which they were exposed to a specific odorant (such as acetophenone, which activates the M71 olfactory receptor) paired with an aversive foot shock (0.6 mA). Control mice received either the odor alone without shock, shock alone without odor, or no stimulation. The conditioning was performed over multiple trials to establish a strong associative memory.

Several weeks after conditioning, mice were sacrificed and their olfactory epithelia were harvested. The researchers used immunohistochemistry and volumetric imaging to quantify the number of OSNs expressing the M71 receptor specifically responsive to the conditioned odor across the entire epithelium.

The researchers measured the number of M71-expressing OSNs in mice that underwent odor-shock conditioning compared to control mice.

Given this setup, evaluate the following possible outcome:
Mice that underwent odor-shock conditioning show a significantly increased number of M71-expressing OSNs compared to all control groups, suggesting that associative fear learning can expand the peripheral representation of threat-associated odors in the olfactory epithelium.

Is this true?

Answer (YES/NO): YES